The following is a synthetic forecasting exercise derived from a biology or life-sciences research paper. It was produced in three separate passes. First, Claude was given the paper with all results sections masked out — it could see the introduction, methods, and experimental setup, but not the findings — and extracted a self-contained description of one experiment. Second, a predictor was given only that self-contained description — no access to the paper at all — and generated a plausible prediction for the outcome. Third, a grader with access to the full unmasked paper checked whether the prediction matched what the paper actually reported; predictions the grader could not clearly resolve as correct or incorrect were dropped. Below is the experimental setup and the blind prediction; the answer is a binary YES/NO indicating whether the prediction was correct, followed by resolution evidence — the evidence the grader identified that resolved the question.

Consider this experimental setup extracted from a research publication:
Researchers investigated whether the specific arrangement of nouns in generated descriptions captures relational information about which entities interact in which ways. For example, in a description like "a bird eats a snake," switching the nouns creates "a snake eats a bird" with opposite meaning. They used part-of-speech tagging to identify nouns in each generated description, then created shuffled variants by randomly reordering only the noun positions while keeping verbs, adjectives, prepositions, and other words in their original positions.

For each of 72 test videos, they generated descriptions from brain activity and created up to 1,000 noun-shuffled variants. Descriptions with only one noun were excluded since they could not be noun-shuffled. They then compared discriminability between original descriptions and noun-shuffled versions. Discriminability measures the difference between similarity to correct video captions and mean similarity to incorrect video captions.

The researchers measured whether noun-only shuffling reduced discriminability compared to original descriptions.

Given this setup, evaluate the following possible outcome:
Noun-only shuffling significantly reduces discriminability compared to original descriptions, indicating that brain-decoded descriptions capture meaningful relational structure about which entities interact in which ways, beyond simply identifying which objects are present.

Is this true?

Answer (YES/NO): YES